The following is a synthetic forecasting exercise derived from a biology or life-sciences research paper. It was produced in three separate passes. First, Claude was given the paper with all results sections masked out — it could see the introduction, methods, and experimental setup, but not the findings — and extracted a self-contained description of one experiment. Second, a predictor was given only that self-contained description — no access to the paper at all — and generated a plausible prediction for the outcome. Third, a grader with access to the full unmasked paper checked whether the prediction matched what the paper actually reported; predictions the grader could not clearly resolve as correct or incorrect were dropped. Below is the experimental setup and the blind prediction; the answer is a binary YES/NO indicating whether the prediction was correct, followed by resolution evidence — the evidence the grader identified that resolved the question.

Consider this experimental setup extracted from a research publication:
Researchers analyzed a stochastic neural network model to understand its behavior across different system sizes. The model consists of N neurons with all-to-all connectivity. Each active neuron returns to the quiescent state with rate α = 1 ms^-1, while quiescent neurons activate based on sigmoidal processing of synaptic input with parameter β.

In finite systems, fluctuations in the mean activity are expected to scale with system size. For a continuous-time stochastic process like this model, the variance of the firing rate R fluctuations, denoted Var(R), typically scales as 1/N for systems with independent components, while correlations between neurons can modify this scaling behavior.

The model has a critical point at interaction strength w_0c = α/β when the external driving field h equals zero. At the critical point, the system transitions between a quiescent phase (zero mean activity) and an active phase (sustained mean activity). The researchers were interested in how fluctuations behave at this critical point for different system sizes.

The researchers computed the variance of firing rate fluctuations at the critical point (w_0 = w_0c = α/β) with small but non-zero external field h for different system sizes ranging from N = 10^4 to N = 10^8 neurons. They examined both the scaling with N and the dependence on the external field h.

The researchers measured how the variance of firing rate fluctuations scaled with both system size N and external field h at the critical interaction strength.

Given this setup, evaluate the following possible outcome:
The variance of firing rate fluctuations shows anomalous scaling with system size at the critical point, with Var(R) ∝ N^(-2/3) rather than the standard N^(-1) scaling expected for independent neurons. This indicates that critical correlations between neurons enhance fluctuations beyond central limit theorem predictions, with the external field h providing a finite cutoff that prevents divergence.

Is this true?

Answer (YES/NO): NO